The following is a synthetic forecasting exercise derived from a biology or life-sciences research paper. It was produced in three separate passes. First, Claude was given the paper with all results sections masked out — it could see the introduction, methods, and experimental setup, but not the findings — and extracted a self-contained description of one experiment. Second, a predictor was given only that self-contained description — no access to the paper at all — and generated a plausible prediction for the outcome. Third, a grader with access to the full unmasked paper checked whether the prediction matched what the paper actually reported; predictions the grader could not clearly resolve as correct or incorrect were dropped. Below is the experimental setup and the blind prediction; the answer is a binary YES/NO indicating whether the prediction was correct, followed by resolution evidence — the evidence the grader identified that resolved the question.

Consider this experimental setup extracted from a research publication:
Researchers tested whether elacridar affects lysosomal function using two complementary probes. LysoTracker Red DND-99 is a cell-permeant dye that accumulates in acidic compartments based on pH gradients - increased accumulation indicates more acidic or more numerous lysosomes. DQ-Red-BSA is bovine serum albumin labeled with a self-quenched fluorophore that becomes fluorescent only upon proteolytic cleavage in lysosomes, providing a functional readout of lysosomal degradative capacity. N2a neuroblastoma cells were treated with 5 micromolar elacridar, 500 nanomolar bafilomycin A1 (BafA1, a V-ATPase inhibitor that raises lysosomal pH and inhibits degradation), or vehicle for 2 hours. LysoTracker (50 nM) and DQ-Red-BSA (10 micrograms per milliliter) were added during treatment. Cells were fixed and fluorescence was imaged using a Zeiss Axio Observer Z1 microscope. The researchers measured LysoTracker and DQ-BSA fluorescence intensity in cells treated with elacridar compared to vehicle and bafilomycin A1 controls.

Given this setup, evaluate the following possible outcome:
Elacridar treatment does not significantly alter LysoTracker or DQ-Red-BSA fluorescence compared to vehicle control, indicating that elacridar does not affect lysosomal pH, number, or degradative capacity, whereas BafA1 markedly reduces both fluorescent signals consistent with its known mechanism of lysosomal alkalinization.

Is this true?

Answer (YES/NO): NO